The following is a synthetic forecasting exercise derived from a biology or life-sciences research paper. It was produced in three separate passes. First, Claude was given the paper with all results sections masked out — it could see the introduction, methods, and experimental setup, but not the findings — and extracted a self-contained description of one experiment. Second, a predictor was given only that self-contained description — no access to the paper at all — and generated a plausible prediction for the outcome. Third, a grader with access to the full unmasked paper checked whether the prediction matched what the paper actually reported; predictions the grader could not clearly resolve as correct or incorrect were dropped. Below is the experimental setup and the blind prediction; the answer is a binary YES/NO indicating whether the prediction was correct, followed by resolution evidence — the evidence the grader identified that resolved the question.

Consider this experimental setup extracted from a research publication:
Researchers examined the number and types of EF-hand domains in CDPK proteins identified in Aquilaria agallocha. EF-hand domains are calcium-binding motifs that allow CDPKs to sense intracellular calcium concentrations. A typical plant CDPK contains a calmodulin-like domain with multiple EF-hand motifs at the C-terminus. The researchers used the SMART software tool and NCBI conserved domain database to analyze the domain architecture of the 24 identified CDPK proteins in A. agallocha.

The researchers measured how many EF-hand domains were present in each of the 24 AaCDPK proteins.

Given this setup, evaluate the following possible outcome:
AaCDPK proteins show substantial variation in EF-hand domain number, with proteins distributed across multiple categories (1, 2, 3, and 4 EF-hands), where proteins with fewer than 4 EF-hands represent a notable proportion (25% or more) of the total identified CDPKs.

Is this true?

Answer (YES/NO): NO